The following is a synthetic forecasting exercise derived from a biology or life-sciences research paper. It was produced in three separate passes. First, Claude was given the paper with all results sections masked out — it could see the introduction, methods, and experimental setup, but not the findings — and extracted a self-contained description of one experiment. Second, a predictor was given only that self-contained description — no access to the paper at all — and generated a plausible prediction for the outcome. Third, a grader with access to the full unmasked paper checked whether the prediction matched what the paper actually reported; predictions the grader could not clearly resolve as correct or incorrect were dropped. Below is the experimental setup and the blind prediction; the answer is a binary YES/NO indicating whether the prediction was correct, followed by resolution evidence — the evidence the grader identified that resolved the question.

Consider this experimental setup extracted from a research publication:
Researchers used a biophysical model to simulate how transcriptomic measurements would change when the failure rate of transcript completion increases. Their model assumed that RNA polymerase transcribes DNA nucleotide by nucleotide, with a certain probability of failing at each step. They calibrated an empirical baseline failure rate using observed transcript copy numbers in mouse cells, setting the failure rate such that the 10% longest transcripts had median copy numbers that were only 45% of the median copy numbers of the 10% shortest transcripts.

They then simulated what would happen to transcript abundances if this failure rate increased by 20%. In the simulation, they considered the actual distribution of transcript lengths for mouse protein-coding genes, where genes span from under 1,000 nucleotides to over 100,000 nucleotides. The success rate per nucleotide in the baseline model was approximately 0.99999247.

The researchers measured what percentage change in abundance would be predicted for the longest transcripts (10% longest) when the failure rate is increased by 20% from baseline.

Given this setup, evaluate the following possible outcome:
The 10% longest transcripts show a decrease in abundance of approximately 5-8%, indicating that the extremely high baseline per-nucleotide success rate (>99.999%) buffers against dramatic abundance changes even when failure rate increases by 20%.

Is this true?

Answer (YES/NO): NO